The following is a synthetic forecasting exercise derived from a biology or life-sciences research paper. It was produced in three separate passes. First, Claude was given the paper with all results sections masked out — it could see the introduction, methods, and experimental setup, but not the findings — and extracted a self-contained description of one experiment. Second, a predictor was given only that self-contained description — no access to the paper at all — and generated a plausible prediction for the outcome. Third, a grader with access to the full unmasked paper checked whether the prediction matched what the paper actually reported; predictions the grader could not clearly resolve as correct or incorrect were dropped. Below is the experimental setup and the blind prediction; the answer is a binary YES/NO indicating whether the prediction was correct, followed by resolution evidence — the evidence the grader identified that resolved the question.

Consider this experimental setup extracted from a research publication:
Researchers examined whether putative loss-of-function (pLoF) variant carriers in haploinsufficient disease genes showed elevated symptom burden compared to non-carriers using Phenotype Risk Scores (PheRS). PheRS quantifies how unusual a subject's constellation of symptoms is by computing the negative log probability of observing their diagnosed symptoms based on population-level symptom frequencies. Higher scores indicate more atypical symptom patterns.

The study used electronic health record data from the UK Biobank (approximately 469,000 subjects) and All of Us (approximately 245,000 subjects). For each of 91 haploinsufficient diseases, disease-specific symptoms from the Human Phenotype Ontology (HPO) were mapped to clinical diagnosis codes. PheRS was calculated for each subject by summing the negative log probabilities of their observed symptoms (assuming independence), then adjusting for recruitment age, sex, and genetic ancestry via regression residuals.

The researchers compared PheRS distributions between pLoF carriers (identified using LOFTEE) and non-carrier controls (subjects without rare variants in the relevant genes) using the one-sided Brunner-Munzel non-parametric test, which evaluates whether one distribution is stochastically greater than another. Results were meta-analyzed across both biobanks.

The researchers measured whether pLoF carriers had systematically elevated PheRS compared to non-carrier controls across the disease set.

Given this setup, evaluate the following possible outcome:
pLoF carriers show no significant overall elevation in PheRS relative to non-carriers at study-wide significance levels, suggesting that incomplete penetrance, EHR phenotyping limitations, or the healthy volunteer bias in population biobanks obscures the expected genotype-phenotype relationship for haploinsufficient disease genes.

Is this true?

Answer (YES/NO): NO